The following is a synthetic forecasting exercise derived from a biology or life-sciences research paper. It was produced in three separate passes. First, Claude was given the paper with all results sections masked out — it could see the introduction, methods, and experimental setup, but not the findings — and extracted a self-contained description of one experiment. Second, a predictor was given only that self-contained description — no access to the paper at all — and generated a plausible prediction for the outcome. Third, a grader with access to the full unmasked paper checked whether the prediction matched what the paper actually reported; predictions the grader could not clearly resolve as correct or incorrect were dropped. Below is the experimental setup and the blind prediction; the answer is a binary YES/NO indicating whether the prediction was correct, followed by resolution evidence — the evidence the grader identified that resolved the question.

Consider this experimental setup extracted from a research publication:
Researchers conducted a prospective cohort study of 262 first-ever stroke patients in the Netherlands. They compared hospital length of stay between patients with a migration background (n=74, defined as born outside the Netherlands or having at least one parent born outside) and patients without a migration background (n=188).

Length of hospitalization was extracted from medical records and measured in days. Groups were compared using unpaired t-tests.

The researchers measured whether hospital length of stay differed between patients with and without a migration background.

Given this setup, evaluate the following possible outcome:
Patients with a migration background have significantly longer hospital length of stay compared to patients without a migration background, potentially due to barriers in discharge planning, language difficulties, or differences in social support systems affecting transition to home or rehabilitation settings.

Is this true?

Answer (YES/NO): YES